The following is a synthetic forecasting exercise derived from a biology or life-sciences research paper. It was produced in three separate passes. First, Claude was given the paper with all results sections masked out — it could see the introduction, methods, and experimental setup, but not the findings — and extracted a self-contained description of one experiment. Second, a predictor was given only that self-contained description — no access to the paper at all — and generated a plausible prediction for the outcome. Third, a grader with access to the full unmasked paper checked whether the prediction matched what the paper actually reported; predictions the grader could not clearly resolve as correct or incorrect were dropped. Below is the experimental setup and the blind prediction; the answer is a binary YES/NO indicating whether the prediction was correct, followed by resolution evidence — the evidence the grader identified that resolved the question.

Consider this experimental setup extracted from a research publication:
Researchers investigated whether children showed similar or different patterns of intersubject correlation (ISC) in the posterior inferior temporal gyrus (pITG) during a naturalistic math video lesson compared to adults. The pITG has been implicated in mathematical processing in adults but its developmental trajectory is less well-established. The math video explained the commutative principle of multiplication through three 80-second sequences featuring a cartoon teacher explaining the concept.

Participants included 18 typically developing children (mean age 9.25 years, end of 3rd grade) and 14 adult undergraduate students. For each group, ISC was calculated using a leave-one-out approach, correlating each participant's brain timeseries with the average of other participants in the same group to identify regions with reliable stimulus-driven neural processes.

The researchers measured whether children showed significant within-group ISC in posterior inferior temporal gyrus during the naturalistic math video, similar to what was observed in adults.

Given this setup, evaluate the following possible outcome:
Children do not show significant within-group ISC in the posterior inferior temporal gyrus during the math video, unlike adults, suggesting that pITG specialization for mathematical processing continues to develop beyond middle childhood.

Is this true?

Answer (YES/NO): YES